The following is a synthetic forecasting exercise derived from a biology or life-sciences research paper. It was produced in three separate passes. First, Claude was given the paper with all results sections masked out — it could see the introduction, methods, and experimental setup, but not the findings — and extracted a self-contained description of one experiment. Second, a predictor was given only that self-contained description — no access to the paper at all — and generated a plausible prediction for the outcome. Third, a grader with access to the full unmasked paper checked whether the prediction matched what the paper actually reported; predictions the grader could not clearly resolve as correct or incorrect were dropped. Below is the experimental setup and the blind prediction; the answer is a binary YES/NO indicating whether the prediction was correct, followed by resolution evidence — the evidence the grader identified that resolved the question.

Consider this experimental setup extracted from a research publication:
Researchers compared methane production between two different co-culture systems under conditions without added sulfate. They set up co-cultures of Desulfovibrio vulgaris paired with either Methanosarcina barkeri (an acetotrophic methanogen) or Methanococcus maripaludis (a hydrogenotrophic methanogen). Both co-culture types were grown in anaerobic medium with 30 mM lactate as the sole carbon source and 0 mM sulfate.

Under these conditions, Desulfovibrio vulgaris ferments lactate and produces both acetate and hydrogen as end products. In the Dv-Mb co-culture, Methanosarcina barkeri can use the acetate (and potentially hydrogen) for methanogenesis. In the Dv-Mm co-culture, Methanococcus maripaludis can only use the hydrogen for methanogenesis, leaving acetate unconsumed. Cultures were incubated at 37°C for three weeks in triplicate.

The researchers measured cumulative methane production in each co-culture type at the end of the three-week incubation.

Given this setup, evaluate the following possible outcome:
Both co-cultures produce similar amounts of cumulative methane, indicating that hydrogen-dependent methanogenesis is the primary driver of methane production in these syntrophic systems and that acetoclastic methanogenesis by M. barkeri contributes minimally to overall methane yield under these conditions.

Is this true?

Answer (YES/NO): YES